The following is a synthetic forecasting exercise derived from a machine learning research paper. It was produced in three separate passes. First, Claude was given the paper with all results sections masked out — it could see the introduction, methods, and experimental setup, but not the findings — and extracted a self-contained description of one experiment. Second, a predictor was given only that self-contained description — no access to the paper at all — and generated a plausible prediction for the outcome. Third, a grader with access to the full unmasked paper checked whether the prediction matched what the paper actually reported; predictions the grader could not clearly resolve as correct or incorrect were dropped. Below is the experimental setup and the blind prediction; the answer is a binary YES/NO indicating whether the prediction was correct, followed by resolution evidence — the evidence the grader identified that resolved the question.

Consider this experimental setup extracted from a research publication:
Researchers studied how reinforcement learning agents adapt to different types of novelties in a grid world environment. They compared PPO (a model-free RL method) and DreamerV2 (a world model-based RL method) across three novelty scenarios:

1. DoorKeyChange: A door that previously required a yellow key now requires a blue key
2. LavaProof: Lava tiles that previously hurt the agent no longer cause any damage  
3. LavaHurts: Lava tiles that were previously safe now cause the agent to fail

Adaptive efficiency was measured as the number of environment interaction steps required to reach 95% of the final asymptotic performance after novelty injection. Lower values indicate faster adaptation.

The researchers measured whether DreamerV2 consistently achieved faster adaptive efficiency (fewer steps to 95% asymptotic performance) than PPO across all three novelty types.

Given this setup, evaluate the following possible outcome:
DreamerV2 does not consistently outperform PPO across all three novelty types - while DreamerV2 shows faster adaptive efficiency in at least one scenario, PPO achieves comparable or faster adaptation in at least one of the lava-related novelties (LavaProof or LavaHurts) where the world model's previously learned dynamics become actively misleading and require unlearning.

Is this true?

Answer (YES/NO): YES